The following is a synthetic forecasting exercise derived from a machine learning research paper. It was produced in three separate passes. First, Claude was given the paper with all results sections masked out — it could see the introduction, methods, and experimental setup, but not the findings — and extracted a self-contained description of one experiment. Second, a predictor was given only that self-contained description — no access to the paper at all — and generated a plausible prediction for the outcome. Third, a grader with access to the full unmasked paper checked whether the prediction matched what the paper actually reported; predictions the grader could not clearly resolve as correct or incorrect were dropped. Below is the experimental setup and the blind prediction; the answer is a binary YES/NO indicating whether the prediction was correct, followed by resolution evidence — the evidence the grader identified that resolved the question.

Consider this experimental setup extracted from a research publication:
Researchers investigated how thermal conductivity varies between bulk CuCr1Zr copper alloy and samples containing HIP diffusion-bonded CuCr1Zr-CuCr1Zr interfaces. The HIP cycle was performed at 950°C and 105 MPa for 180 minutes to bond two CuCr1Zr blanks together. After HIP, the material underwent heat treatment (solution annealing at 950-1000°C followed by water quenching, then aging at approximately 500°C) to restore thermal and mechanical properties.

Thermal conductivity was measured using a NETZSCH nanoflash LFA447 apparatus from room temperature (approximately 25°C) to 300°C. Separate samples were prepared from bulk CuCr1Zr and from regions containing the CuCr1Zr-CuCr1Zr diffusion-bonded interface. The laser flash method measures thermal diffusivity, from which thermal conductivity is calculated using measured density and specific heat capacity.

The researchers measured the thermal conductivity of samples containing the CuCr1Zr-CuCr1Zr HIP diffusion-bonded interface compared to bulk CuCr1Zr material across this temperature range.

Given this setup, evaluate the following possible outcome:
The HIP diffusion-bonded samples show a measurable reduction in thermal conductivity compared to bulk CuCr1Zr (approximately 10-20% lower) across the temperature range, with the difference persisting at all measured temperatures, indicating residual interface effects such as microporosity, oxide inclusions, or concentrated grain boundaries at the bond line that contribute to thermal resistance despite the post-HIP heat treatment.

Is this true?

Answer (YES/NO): NO